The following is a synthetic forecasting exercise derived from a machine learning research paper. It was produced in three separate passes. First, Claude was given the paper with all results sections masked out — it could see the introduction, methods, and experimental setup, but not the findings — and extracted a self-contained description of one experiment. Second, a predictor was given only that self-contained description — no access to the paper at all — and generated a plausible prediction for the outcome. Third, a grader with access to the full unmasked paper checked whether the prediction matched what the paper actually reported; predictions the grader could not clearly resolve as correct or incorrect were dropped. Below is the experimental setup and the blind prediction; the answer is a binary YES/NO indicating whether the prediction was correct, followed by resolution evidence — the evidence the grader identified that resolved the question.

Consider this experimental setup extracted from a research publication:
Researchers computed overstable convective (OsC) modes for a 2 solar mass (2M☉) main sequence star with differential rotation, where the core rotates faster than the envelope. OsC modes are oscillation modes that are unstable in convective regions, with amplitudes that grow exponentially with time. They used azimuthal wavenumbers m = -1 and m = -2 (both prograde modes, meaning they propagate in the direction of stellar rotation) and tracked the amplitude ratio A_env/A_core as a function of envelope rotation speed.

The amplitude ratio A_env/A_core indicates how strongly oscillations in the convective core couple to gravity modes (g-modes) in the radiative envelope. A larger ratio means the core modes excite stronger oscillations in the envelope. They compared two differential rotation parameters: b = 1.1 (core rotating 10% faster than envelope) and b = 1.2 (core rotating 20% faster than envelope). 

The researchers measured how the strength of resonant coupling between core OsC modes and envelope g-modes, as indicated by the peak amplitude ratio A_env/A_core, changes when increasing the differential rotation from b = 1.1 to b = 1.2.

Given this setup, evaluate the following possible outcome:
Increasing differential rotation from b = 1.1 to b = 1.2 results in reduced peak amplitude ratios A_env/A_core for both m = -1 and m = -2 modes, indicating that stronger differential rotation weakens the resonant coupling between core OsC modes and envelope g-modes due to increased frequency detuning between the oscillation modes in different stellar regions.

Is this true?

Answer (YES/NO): NO